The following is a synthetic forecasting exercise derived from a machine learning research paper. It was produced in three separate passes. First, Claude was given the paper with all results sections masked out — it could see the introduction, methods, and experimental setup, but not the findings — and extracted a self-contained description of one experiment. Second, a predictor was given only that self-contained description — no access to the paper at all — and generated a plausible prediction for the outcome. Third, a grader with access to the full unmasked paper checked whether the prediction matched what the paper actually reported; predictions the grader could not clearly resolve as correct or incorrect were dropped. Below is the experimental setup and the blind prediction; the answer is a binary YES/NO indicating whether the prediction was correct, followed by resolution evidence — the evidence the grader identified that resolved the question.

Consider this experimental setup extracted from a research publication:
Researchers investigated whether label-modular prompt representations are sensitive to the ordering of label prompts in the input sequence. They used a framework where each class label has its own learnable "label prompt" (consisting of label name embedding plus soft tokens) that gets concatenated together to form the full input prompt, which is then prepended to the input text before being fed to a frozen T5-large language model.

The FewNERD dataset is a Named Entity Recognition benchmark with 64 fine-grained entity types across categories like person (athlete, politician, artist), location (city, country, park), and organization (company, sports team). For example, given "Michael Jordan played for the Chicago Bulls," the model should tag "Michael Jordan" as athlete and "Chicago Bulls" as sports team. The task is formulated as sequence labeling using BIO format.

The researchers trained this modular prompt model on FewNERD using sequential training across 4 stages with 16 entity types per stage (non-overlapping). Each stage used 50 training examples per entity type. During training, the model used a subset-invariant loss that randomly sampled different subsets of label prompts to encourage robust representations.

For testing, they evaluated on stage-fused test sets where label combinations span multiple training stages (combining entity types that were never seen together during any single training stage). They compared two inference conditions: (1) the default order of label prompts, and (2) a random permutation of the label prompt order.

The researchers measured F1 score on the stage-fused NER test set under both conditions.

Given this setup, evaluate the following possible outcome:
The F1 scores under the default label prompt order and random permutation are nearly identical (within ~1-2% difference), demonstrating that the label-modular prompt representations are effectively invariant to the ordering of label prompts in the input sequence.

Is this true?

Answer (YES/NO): YES